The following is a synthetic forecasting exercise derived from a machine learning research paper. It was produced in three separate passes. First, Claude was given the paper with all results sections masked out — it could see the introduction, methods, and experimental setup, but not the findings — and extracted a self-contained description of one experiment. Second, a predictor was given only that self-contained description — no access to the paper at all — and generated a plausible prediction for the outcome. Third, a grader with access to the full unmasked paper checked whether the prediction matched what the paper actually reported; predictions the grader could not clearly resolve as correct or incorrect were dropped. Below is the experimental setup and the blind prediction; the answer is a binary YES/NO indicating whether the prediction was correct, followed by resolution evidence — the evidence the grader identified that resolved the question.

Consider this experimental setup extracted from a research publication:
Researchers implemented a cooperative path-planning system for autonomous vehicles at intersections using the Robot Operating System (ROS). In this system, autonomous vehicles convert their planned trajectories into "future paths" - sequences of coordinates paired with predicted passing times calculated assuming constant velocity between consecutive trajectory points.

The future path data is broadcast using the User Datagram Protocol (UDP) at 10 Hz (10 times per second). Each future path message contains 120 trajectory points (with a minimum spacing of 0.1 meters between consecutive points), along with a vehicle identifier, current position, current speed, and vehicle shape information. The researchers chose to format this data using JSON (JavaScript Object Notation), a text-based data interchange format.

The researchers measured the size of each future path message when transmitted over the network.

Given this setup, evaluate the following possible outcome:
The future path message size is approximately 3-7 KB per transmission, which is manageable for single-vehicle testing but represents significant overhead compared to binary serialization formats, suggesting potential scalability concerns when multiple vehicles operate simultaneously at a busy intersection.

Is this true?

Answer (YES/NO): NO